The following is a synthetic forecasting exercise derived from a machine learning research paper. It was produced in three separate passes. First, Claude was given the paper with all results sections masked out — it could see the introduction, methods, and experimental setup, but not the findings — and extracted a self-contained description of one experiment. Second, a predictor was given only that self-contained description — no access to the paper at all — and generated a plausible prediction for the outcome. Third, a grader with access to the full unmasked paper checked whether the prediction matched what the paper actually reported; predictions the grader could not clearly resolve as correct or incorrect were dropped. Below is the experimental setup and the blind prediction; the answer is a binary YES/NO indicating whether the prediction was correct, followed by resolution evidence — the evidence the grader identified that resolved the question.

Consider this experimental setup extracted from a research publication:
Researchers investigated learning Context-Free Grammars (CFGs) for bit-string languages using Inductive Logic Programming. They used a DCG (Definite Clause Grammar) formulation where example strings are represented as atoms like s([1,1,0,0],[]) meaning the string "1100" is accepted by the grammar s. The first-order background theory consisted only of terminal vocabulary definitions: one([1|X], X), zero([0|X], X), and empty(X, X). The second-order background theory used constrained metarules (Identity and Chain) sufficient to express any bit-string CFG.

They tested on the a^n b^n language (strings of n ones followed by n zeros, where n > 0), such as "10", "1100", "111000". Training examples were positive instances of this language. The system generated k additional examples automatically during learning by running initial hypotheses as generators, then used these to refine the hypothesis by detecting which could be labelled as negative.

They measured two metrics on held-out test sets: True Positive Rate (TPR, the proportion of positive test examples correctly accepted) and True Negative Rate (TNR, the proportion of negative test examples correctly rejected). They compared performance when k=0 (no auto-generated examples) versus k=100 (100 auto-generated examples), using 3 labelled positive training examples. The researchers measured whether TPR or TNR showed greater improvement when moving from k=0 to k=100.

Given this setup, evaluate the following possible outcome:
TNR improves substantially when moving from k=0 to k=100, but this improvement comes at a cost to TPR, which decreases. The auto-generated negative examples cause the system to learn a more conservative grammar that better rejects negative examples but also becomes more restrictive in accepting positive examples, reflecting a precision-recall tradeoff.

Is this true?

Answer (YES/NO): NO